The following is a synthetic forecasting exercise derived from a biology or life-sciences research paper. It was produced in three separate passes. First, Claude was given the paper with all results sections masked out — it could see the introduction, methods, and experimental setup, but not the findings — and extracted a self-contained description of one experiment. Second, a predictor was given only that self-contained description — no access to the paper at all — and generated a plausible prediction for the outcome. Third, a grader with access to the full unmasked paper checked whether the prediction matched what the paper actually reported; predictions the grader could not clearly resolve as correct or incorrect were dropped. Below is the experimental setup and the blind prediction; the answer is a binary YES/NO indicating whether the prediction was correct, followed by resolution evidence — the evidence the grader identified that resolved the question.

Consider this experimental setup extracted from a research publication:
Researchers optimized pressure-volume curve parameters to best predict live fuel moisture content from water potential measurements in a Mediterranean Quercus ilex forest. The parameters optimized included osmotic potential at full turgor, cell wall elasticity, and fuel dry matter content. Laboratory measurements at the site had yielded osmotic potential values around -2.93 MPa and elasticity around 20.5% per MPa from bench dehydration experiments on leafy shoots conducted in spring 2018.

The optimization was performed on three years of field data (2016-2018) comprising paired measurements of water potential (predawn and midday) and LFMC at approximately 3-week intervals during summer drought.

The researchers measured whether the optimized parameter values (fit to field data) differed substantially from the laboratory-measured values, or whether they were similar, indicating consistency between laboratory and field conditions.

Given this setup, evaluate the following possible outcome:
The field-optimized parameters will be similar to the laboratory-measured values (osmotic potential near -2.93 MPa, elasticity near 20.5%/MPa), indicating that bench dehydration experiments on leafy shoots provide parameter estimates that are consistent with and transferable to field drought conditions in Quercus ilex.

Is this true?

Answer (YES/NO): YES